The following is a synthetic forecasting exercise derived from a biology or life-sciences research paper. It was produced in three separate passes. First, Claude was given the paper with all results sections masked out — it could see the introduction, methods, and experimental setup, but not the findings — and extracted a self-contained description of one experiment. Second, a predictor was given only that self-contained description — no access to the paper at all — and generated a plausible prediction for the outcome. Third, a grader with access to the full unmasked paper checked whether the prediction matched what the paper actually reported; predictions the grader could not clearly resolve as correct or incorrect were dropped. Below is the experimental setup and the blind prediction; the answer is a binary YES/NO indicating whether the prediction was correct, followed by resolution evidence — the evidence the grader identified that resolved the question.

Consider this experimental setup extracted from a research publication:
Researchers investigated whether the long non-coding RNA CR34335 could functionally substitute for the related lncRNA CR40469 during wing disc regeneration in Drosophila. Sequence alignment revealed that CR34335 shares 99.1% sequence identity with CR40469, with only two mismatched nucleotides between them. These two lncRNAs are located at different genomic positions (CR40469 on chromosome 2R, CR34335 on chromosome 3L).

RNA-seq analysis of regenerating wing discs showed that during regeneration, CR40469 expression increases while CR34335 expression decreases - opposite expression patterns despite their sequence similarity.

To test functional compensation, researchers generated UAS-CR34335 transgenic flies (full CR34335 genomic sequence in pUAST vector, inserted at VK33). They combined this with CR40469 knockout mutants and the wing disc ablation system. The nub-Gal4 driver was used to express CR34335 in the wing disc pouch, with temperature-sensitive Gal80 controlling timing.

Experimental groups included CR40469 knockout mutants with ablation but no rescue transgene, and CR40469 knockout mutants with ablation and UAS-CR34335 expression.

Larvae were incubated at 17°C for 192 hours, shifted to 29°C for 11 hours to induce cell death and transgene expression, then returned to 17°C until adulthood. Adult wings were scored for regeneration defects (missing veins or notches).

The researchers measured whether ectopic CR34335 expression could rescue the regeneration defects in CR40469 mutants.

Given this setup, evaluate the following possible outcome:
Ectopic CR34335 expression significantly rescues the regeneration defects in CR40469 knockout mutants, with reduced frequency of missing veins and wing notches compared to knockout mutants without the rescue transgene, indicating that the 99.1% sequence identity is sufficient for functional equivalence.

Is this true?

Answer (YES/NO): NO